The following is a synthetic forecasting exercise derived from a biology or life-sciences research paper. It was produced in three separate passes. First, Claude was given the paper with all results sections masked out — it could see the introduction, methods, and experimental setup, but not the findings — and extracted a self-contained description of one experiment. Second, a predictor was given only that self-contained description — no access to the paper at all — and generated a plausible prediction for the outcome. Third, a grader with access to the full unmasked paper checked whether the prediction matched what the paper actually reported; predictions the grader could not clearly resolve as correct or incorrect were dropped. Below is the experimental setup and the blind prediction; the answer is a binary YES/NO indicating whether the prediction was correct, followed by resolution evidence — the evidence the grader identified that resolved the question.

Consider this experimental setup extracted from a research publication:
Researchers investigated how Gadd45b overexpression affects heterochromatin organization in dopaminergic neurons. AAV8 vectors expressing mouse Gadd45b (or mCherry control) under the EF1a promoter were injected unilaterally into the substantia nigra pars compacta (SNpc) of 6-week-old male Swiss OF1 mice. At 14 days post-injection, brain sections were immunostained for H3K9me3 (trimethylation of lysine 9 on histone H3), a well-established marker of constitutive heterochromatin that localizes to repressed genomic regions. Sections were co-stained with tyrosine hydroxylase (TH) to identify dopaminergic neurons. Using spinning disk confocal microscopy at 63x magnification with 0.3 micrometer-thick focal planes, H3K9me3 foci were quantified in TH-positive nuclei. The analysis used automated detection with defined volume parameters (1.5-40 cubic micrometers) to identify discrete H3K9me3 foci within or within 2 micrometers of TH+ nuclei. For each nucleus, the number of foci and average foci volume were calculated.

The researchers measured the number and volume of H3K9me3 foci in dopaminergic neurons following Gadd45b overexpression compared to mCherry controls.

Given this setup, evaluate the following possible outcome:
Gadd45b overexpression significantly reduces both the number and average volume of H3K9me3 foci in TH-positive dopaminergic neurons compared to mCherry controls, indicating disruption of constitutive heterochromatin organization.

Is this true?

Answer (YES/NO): NO